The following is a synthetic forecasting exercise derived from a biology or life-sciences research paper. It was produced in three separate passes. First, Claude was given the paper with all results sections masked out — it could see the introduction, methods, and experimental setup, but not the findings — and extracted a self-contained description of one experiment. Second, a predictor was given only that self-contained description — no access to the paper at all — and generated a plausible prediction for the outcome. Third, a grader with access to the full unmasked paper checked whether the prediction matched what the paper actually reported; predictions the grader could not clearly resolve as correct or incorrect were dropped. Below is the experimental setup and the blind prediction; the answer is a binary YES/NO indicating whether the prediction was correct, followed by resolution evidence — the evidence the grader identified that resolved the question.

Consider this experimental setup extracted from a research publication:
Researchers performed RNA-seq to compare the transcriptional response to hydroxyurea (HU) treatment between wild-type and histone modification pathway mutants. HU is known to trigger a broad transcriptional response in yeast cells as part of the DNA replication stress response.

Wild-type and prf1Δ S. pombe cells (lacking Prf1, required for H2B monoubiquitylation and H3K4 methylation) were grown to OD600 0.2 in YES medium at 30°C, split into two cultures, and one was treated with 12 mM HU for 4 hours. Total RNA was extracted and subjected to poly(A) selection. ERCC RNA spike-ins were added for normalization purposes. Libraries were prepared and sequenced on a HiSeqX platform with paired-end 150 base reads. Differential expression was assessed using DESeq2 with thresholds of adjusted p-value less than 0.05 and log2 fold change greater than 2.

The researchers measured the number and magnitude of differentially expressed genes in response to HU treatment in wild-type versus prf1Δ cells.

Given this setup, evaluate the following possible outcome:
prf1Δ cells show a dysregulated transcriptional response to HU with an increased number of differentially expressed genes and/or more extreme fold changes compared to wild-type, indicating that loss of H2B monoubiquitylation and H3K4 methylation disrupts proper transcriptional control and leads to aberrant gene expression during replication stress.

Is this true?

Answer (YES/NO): NO